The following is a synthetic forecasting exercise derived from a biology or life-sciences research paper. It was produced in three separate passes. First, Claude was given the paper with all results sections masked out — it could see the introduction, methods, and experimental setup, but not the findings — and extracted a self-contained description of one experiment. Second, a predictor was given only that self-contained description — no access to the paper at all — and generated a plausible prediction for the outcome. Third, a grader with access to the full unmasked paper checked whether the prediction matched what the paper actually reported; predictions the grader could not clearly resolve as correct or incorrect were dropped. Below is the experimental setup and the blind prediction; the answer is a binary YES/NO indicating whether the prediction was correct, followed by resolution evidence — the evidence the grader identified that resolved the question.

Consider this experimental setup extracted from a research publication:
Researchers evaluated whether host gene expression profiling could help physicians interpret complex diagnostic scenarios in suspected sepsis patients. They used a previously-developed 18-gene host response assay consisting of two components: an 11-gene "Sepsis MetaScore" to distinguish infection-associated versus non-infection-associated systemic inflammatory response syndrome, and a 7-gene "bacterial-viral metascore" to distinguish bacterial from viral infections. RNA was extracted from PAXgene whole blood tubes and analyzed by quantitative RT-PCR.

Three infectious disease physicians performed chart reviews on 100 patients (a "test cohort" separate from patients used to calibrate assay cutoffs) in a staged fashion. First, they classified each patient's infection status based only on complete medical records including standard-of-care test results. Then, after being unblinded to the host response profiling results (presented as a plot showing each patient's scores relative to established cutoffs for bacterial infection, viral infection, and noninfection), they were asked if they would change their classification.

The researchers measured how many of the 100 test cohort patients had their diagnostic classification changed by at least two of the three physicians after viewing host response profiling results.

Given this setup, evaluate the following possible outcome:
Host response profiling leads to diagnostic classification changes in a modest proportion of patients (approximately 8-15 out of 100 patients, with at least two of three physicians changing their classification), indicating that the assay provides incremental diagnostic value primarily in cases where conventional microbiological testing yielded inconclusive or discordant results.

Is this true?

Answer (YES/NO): NO